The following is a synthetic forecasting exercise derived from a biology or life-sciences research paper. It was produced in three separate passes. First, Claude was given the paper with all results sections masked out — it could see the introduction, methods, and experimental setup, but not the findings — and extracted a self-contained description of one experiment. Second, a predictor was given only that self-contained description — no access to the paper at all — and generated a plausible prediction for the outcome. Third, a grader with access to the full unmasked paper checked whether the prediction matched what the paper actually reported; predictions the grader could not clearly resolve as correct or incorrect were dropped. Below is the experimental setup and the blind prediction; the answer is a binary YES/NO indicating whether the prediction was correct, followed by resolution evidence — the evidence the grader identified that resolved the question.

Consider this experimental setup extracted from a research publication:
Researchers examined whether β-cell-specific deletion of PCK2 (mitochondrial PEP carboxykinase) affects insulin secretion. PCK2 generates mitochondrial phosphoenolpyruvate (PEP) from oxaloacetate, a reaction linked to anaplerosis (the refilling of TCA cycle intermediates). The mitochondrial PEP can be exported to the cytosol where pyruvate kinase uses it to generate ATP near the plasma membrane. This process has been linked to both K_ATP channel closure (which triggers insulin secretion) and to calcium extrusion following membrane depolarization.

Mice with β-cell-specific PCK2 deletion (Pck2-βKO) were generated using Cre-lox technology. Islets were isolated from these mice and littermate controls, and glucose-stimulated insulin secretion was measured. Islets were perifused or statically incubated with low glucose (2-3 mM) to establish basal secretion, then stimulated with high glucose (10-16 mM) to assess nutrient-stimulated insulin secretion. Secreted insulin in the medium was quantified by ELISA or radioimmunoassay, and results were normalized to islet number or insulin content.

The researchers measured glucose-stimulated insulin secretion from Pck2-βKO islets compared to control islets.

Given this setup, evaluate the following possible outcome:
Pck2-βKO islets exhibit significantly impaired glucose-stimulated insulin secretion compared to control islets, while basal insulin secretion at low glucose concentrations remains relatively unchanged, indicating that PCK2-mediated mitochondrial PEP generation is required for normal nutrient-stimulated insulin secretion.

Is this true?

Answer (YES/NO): NO